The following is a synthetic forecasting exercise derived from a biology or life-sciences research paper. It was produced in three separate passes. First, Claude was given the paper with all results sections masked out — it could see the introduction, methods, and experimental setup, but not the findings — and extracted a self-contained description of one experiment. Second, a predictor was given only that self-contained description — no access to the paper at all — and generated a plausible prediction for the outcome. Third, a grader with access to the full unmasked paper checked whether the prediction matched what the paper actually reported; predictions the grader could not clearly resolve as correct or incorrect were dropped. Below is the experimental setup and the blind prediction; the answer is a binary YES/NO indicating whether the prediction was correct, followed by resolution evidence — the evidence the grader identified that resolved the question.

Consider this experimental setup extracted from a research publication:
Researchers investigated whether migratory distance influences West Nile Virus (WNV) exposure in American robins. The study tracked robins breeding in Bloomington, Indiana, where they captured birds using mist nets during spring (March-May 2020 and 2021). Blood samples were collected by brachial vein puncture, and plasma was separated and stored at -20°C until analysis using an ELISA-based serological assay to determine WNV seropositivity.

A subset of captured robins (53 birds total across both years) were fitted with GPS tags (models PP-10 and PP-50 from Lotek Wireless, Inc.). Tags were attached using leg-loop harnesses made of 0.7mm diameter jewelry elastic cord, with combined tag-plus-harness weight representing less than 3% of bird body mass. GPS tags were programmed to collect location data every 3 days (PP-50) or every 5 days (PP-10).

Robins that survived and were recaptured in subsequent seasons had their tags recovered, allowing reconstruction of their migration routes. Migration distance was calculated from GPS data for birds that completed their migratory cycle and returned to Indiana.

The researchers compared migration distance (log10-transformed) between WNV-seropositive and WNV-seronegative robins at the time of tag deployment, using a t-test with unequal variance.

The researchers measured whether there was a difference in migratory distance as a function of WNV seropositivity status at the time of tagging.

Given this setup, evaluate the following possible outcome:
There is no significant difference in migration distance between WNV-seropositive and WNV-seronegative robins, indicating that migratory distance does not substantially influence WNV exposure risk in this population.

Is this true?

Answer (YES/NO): YES